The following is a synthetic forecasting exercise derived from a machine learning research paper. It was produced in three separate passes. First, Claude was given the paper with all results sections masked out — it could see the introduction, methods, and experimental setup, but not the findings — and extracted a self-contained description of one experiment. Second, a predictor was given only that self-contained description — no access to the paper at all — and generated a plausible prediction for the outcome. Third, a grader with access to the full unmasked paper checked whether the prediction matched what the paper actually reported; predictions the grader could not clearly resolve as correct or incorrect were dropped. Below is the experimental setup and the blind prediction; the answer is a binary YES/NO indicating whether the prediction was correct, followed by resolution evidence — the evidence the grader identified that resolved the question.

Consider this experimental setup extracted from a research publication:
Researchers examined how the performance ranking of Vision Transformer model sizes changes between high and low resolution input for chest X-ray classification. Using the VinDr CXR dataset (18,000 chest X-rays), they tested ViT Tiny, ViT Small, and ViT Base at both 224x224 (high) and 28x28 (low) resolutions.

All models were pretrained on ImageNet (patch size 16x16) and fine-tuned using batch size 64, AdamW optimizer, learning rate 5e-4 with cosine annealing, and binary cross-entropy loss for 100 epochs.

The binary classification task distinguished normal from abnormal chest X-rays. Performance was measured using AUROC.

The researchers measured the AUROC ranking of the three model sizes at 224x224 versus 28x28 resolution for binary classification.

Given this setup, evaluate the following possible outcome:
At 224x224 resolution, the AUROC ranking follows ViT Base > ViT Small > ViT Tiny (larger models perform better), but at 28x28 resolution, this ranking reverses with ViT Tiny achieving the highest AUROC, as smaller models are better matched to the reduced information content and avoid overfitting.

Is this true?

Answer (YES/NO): NO